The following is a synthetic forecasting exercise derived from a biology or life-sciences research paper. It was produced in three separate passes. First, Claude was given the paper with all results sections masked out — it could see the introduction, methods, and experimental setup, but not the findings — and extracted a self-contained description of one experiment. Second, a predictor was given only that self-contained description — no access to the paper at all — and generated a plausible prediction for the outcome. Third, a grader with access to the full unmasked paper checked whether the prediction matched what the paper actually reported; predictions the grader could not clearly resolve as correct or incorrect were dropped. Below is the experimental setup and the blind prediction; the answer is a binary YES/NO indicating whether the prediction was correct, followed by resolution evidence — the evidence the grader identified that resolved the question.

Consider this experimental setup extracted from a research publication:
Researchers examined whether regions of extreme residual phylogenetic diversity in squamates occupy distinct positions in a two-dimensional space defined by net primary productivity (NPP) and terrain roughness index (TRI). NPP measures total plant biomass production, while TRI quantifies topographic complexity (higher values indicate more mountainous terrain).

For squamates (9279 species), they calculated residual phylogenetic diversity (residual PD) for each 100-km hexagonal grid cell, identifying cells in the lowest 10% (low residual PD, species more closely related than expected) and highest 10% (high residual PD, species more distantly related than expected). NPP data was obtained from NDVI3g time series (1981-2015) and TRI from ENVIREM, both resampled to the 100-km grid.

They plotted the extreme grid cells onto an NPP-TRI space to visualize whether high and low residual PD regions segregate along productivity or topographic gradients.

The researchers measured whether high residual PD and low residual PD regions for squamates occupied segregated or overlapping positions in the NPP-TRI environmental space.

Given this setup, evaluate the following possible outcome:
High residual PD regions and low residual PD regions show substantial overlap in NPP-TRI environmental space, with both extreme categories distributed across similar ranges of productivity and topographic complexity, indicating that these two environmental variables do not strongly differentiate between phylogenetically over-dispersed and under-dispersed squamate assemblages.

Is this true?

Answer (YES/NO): YES